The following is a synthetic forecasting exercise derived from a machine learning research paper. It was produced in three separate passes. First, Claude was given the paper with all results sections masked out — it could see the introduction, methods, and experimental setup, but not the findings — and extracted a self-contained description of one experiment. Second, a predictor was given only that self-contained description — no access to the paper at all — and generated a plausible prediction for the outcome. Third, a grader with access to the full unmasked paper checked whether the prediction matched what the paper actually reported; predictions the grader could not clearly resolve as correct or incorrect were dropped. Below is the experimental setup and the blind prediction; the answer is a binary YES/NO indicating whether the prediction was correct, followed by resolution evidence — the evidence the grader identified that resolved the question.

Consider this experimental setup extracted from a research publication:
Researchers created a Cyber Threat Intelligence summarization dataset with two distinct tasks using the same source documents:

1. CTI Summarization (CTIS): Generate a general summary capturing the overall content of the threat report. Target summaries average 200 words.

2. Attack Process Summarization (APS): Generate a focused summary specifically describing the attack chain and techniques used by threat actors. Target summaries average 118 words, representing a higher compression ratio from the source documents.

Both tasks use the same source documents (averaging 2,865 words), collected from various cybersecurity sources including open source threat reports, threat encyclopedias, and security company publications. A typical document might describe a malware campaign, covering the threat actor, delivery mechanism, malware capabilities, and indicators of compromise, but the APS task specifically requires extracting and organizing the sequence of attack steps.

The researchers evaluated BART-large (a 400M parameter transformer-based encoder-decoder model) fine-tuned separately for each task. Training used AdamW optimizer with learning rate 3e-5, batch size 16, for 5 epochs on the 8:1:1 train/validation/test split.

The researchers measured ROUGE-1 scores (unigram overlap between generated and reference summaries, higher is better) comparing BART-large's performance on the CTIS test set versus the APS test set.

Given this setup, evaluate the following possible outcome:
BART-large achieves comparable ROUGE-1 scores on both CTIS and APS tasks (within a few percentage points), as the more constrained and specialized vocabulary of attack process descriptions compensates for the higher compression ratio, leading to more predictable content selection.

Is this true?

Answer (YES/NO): NO